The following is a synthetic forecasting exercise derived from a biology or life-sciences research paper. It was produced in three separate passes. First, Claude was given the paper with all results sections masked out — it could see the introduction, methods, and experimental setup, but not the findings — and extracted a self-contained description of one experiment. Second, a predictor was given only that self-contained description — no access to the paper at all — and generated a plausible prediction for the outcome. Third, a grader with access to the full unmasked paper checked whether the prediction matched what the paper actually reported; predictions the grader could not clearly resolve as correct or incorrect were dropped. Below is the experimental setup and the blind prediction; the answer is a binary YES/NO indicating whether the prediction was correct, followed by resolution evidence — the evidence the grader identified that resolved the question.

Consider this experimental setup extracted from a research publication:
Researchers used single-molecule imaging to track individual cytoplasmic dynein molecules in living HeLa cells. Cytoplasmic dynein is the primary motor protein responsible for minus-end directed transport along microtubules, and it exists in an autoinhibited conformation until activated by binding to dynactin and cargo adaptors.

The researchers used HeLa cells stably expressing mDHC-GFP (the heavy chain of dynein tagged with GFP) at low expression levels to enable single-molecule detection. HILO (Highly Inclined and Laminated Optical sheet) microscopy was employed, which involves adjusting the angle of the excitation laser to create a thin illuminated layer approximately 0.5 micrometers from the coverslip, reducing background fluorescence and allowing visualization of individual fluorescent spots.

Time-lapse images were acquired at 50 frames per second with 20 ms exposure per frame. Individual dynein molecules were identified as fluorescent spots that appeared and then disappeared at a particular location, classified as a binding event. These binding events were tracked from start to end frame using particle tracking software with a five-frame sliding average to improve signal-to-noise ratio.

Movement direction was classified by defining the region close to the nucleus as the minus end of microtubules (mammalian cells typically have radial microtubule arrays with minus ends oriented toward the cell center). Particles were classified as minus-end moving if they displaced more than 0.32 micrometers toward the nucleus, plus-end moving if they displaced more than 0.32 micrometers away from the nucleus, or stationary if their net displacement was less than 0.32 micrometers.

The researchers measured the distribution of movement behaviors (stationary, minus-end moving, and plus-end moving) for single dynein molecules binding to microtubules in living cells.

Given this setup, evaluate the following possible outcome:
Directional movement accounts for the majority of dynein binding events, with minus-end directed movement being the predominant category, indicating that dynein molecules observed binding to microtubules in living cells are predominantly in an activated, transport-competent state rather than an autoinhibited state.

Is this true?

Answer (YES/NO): NO